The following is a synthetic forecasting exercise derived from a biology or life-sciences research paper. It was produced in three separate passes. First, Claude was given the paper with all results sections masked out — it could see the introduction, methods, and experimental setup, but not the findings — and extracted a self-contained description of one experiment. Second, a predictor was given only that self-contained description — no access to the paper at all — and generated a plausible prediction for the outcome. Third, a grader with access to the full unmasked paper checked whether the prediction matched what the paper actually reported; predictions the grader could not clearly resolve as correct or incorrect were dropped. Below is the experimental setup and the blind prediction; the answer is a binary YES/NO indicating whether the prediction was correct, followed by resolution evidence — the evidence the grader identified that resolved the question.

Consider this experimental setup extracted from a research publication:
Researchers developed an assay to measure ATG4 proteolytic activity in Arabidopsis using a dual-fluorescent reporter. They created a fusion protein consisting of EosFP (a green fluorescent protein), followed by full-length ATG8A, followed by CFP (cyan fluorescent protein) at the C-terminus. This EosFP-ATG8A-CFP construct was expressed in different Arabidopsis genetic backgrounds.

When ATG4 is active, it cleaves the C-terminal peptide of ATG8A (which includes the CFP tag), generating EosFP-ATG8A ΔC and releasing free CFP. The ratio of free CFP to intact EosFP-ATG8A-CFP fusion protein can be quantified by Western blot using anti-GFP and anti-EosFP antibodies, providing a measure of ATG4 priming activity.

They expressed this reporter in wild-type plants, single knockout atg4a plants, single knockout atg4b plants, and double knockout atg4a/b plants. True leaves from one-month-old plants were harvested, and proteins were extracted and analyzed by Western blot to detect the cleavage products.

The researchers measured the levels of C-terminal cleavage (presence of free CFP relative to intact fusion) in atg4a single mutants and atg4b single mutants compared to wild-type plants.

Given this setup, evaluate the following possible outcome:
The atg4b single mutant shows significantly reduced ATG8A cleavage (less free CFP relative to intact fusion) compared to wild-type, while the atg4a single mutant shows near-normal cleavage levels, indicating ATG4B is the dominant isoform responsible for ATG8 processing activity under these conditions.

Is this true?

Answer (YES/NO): NO